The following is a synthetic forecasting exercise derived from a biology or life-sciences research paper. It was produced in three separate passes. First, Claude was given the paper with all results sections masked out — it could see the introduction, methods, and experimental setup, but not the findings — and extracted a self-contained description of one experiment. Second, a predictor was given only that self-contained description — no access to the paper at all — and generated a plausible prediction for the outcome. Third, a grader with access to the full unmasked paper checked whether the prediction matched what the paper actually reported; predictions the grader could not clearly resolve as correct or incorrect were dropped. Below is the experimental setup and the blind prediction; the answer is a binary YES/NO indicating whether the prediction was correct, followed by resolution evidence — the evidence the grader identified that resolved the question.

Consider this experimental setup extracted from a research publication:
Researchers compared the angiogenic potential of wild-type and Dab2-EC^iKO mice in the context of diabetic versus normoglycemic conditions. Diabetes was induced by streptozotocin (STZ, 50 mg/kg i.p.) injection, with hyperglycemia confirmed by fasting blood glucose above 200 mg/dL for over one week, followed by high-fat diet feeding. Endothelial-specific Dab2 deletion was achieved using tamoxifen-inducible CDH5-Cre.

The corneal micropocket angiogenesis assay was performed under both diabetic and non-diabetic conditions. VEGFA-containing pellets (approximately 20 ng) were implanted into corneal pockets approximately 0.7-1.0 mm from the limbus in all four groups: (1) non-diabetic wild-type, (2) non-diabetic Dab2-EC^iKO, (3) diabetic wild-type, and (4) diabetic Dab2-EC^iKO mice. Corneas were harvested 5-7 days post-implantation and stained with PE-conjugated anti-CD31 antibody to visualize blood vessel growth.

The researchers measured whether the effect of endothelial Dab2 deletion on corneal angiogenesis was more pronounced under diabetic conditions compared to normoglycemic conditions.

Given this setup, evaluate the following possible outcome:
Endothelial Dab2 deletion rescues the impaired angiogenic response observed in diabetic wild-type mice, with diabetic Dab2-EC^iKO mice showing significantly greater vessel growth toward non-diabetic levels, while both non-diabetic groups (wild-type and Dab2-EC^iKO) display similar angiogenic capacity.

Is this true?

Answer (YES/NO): NO